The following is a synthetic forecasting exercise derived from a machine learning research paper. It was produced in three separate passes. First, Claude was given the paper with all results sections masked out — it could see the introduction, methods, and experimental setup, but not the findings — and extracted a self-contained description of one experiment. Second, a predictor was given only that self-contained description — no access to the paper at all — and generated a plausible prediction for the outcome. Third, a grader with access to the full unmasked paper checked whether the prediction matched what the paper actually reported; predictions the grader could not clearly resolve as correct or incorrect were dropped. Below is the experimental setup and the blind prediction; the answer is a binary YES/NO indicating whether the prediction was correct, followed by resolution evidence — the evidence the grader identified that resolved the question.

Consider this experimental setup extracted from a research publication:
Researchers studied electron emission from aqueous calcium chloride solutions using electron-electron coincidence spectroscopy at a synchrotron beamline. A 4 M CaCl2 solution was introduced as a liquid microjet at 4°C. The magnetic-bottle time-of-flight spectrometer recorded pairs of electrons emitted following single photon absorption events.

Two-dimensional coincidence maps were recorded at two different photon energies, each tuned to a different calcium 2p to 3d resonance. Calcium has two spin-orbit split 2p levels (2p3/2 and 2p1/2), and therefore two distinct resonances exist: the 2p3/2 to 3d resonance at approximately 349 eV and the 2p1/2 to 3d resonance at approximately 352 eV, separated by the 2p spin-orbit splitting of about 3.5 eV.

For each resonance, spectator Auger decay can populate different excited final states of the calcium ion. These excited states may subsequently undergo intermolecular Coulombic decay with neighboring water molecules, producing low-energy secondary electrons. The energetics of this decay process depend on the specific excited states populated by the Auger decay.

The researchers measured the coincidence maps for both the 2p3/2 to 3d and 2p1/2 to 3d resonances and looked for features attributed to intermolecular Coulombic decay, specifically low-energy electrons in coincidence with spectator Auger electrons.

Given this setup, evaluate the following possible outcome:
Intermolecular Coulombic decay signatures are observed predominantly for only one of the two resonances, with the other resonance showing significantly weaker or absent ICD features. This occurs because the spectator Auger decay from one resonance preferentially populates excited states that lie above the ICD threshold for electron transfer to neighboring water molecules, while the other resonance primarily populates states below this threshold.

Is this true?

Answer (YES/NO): NO